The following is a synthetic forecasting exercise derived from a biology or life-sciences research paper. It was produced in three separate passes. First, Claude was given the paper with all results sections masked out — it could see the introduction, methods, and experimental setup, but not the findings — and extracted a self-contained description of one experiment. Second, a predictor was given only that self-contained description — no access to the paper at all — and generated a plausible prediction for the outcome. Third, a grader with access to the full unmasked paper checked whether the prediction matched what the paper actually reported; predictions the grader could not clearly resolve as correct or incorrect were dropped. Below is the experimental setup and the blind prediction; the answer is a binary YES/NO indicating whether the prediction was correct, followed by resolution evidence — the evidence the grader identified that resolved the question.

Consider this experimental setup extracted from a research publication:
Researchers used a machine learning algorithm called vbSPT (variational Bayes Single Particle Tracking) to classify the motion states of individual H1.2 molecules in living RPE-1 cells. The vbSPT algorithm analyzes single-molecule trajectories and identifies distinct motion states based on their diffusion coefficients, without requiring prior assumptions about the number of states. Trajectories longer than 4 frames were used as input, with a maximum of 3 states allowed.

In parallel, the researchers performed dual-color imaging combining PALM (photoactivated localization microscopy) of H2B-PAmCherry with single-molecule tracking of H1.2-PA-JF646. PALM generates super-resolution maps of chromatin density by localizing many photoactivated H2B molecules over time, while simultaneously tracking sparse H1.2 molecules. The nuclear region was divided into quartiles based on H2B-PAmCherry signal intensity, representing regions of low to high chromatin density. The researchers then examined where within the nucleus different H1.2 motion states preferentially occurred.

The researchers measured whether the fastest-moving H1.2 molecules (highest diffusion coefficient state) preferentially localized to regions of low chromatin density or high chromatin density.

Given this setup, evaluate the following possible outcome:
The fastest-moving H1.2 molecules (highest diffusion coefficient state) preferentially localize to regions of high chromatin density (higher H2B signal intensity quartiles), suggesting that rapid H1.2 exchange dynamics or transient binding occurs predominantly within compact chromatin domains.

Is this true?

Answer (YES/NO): NO